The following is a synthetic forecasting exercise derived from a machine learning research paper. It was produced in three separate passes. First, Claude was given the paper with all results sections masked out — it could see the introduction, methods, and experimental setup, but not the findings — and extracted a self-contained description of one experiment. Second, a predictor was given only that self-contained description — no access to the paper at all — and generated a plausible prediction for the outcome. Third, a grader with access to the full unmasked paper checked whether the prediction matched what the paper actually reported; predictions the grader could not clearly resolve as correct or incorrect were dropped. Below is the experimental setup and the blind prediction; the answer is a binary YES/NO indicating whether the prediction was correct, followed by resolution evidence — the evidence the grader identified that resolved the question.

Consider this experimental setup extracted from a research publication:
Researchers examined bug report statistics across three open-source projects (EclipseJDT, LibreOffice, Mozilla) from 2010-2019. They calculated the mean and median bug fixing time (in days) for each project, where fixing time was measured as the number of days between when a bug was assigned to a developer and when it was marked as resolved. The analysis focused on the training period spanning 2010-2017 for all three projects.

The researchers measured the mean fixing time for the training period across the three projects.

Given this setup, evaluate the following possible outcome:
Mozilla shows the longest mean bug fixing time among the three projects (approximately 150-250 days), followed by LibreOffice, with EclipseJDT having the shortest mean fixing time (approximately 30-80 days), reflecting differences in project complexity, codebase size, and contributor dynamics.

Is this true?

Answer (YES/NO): NO